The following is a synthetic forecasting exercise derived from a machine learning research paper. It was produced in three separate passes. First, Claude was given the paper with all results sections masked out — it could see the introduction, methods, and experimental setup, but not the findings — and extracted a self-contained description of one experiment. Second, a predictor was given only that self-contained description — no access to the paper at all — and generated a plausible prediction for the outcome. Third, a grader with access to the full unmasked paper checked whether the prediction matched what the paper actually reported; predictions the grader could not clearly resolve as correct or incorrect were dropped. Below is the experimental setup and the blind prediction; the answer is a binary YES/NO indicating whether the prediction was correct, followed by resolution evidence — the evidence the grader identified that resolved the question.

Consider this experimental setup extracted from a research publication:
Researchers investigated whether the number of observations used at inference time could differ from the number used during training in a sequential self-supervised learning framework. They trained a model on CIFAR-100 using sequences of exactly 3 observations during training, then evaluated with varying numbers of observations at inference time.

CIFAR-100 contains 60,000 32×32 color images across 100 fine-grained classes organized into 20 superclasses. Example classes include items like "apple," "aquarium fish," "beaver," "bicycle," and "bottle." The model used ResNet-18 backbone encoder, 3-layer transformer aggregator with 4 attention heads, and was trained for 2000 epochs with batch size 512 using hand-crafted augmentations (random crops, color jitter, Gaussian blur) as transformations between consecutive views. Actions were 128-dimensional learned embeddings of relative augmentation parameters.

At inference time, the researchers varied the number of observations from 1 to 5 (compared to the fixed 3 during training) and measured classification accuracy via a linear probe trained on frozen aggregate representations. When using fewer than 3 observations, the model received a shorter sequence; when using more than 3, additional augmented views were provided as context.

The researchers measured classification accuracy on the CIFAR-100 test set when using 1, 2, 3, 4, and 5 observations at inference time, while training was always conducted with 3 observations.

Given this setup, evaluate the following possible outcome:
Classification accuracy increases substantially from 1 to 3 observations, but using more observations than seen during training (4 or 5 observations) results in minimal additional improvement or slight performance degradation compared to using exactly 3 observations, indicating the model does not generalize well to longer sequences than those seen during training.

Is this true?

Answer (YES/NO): NO